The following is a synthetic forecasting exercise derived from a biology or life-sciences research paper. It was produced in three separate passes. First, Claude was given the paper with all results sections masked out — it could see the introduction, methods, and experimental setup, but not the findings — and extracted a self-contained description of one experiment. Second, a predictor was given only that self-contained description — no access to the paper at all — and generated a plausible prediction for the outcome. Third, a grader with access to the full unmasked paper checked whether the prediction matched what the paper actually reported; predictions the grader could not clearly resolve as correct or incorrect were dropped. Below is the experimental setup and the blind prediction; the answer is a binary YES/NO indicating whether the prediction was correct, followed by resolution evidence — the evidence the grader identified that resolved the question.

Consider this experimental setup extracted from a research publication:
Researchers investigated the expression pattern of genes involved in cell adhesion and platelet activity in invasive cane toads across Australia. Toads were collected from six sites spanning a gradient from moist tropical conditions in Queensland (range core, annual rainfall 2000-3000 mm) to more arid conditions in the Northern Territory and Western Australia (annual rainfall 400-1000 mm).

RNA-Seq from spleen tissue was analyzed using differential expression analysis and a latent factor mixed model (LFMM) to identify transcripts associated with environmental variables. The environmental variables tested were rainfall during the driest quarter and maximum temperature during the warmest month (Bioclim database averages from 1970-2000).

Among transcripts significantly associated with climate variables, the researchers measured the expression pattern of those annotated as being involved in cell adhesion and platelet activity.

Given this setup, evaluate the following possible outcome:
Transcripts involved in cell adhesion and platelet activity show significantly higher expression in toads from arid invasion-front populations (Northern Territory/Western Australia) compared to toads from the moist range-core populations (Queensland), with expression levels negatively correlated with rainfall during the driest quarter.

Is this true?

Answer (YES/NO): YES